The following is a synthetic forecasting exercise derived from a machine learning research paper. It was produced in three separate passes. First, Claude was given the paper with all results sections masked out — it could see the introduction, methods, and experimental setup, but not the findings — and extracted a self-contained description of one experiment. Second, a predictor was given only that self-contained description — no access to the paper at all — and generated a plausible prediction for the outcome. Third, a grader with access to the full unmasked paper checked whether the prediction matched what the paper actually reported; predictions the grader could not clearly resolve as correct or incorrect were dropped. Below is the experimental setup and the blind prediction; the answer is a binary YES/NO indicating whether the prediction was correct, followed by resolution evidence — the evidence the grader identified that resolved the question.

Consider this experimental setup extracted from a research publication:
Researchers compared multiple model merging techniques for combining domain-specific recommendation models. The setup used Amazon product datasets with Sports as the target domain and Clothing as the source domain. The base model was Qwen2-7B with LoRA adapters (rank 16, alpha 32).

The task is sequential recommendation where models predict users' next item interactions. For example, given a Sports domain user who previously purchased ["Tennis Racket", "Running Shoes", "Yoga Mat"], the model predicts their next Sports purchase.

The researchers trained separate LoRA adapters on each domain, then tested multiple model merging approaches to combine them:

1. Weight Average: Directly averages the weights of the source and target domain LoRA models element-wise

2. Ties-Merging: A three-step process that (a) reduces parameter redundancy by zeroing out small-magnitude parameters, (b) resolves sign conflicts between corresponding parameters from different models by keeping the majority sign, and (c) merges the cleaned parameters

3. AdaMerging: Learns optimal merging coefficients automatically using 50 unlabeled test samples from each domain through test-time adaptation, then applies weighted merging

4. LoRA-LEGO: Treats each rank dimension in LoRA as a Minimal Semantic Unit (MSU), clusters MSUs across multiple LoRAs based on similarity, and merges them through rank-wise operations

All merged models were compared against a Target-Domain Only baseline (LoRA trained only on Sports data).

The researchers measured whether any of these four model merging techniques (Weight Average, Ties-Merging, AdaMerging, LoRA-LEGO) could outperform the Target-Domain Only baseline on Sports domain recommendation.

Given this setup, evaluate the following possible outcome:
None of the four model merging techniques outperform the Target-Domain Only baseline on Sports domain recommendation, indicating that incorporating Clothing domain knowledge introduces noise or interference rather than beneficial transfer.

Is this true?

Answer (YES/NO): YES